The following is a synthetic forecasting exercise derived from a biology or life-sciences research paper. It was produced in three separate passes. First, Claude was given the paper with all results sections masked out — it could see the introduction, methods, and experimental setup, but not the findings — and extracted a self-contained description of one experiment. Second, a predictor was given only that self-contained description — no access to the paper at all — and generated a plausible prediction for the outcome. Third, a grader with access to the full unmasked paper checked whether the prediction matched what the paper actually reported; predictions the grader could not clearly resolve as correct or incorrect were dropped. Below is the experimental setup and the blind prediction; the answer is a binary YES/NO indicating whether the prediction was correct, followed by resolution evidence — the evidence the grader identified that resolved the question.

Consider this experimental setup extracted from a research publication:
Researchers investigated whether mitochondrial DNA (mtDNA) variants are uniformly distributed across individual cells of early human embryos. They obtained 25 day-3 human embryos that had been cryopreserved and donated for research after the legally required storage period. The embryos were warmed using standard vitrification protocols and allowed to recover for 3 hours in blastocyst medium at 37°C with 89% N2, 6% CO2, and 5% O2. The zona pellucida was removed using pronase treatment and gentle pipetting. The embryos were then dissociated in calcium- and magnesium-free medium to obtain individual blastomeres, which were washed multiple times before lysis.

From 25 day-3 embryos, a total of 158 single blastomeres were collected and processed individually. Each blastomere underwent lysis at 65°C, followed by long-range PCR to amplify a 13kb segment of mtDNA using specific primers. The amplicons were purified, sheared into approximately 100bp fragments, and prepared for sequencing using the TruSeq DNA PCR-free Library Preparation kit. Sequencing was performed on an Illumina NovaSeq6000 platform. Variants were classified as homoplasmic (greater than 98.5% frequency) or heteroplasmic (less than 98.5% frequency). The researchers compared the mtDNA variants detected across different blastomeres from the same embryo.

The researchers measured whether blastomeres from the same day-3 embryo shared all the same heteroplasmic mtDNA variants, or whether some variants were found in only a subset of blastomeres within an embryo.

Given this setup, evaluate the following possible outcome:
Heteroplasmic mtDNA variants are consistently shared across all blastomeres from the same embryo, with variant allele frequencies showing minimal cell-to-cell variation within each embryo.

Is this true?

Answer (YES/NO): NO